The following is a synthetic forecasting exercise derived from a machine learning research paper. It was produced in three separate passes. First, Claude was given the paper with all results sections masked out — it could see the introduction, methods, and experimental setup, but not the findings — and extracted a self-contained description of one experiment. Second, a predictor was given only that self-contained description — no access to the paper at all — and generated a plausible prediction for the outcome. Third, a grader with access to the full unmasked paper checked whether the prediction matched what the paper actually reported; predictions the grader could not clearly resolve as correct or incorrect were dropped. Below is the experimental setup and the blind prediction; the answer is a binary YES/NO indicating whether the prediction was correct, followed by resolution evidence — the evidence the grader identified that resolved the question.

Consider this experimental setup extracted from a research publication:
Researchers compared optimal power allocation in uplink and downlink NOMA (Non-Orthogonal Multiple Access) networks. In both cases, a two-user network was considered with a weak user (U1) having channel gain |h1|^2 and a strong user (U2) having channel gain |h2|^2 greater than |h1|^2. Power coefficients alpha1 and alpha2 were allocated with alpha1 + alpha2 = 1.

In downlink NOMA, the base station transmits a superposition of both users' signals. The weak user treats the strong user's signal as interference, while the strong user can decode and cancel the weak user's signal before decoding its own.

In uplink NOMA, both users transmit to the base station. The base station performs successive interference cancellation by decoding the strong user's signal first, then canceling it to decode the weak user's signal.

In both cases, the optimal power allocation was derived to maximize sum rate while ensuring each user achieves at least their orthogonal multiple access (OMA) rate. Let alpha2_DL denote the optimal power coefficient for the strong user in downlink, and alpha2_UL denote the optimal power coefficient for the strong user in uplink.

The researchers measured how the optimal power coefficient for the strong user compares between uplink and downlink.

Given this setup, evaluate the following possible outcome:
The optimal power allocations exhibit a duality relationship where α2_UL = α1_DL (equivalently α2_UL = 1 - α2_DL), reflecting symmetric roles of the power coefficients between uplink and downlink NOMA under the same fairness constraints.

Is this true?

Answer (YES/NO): YES